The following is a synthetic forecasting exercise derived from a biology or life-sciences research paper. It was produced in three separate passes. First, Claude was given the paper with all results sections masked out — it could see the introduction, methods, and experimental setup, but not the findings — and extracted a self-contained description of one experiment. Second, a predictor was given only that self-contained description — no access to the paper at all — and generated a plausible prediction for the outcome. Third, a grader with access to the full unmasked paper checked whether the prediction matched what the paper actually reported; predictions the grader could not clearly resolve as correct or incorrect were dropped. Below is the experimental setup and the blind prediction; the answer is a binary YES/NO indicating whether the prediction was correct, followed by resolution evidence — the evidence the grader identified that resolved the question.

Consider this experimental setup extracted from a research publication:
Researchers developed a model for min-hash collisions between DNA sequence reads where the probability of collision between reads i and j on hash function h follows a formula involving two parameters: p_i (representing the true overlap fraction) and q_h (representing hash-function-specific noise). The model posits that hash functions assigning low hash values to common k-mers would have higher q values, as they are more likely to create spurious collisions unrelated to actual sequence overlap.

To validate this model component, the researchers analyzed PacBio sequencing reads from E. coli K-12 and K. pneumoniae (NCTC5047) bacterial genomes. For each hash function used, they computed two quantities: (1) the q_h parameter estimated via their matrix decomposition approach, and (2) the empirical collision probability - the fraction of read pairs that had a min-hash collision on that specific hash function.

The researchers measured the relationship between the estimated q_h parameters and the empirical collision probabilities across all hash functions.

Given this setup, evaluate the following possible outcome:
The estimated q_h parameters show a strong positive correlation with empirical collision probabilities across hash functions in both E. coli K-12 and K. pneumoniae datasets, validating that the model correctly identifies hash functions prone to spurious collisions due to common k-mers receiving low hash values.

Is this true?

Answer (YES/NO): YES